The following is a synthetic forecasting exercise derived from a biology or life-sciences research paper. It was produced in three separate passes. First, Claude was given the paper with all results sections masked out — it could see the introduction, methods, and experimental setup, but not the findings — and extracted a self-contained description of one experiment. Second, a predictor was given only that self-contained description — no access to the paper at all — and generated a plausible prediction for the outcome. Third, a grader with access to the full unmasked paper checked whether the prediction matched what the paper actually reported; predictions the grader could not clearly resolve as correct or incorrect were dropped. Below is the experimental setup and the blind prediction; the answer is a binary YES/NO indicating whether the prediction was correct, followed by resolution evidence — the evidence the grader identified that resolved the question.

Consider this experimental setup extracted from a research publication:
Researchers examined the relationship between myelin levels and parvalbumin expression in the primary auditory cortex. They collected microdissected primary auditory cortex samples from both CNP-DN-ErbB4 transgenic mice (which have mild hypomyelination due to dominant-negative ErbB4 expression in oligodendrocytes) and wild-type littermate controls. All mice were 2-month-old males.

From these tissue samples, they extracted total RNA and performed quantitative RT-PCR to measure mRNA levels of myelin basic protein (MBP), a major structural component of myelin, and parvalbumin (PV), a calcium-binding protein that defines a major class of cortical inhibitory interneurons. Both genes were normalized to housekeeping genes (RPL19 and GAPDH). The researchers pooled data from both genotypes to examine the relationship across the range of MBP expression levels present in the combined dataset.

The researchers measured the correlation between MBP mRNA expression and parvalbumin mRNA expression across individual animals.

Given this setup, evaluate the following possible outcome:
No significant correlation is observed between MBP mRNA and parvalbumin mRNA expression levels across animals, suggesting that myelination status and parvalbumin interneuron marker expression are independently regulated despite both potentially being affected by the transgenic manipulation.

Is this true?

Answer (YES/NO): NO